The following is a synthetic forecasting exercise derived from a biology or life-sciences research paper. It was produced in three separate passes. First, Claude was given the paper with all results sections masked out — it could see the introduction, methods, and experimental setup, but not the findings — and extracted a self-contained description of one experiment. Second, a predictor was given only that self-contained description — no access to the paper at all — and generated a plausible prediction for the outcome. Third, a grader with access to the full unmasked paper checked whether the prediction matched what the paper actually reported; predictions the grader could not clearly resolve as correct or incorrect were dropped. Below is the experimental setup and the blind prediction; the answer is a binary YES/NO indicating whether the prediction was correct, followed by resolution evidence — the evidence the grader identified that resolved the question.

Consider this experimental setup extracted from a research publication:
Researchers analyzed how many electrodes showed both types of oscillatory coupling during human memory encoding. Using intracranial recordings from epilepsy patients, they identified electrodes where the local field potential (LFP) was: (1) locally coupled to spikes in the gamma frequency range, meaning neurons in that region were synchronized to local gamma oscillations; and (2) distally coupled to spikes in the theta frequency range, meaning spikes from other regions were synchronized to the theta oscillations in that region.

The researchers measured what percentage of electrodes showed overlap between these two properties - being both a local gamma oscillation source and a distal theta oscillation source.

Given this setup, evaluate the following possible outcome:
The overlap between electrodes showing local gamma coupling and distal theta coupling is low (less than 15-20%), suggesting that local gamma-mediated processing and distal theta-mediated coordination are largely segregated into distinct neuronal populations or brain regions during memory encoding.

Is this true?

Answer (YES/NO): NO